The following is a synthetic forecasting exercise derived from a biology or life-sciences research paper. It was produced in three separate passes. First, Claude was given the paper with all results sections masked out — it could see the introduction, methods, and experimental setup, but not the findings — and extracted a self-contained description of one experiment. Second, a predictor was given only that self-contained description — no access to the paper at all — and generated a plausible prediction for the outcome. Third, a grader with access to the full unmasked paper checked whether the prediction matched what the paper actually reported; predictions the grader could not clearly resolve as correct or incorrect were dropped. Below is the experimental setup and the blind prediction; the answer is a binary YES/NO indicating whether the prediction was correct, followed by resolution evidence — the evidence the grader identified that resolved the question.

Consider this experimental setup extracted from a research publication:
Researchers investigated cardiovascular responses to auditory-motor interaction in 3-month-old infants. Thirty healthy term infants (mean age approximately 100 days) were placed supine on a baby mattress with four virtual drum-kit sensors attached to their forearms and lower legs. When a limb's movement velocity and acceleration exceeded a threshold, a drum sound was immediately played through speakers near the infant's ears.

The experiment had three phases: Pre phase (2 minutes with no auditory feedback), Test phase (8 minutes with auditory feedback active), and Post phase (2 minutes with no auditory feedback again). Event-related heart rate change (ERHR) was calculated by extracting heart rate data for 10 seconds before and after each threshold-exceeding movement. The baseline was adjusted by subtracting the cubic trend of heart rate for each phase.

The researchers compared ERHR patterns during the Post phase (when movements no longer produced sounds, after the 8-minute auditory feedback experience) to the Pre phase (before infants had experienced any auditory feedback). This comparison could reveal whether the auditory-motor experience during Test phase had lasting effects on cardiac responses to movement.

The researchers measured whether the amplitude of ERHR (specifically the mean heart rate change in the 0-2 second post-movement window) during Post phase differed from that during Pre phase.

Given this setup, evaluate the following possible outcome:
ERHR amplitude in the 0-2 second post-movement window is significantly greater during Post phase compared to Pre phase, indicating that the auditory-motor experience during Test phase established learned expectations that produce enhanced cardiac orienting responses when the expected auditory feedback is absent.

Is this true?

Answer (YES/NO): NO